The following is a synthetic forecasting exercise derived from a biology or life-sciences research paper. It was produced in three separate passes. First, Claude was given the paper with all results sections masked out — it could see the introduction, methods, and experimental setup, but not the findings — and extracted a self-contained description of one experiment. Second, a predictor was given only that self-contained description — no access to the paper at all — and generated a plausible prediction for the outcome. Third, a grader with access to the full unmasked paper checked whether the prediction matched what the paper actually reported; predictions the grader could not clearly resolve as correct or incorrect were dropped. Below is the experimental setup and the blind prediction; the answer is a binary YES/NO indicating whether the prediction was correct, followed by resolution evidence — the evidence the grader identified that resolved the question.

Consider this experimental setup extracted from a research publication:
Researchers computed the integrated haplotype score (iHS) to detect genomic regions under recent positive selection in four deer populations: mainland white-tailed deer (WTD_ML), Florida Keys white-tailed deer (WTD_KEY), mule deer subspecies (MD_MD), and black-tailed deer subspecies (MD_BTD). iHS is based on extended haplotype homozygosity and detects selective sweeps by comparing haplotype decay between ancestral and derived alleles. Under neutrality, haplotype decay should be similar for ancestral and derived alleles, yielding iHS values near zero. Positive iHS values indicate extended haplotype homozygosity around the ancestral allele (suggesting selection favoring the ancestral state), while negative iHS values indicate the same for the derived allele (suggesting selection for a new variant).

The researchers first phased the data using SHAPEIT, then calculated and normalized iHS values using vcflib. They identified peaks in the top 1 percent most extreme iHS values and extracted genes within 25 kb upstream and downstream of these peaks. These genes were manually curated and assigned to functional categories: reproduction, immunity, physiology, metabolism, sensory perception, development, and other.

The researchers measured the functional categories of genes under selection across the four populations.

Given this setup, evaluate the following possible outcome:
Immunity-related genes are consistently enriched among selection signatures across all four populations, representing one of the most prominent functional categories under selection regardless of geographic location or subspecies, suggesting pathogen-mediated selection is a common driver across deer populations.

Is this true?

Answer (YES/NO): NO